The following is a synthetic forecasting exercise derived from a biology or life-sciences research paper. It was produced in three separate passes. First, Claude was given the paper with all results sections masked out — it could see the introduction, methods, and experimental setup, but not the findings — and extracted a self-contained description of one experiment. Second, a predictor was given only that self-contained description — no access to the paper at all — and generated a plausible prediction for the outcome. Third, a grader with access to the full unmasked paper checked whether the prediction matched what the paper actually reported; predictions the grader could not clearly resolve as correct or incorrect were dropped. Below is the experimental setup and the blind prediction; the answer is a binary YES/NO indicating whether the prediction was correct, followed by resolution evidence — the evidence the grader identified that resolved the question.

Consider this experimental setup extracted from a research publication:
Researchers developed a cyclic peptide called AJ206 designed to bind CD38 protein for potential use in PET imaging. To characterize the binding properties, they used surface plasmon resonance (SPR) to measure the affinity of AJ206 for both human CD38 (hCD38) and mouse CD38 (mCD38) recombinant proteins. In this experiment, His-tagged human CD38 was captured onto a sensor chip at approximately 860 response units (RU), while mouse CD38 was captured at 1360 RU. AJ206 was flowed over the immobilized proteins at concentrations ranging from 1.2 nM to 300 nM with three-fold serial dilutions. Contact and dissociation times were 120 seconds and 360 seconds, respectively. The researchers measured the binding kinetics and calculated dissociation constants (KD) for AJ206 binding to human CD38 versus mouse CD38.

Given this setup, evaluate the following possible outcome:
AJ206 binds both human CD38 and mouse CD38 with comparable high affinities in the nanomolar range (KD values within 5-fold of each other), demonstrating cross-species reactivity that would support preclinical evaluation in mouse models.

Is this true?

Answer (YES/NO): NO